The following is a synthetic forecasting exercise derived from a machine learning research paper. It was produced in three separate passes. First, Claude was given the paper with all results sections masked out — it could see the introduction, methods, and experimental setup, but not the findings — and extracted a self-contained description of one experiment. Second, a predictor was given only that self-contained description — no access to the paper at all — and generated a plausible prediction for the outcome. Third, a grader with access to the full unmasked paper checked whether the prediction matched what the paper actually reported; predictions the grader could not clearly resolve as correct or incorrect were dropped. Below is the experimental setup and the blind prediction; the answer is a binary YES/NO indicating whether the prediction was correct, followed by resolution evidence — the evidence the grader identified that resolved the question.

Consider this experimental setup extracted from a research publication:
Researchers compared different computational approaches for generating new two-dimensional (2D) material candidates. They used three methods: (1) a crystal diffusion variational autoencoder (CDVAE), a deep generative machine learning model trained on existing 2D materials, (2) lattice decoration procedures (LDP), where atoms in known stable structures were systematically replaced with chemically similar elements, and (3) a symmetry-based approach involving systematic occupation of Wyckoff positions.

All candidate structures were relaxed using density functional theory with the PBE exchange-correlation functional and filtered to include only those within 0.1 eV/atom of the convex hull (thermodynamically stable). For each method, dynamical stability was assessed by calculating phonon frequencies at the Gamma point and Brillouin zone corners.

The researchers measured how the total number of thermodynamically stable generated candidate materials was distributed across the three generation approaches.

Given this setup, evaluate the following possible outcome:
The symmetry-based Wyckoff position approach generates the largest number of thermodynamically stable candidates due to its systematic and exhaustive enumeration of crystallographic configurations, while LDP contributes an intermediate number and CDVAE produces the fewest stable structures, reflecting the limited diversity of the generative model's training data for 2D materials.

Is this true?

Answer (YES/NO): NO